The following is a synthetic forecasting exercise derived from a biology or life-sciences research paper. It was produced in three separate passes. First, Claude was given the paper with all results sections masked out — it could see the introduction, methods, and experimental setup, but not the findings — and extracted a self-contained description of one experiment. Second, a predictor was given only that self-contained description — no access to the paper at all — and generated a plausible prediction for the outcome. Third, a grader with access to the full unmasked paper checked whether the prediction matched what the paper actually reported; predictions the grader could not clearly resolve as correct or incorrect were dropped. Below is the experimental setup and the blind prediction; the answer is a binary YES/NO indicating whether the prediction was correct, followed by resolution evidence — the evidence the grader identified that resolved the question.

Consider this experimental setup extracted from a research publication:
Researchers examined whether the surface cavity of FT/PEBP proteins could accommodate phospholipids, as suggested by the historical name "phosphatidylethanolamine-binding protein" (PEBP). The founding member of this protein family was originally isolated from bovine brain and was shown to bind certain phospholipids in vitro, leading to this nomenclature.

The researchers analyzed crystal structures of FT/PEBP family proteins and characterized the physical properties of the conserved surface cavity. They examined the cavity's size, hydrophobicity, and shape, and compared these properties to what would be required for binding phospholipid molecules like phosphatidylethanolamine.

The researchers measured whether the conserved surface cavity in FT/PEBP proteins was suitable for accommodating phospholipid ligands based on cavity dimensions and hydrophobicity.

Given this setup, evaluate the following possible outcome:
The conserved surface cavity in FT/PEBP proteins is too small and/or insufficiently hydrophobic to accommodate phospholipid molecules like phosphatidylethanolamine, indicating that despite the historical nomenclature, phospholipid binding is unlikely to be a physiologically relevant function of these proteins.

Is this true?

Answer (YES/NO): YES